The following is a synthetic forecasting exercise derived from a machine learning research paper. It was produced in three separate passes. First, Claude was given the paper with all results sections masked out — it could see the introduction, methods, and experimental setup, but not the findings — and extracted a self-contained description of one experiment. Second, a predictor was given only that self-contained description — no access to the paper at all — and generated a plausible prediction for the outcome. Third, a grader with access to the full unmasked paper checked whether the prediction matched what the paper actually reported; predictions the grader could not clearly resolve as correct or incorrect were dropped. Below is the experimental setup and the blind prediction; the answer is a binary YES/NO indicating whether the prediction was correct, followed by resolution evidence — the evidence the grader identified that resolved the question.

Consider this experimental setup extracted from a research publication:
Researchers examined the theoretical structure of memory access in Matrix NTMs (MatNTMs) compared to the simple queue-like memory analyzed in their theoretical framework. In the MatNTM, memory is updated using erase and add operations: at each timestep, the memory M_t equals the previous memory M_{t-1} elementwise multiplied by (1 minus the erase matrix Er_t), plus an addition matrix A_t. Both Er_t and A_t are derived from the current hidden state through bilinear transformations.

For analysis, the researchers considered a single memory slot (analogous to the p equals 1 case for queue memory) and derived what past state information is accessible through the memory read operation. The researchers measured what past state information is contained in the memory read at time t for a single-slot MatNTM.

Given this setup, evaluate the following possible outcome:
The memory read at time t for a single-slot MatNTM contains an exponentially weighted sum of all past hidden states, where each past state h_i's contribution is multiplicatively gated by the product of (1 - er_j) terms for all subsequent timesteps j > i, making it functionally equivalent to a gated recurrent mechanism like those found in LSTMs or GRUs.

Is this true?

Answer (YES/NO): NO